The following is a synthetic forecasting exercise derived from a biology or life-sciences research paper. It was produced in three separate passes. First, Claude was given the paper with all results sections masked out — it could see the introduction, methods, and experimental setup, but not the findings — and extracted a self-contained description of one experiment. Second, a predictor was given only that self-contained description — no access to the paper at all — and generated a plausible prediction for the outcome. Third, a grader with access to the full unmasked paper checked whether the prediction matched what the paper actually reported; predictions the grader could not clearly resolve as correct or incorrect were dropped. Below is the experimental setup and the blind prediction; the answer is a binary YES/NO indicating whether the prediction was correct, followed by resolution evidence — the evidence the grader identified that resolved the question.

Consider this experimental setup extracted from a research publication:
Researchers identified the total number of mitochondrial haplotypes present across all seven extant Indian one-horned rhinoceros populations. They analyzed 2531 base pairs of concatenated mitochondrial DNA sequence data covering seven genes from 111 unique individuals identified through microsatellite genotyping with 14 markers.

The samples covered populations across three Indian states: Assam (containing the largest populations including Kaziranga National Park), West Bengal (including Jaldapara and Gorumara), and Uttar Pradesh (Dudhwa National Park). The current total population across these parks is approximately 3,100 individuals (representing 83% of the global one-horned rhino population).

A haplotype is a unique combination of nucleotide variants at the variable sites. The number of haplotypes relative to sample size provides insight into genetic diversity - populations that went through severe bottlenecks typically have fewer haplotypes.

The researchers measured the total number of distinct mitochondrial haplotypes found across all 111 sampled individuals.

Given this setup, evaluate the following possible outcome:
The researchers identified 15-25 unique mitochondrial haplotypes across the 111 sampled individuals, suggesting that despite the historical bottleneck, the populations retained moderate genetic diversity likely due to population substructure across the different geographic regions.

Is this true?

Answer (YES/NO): NO